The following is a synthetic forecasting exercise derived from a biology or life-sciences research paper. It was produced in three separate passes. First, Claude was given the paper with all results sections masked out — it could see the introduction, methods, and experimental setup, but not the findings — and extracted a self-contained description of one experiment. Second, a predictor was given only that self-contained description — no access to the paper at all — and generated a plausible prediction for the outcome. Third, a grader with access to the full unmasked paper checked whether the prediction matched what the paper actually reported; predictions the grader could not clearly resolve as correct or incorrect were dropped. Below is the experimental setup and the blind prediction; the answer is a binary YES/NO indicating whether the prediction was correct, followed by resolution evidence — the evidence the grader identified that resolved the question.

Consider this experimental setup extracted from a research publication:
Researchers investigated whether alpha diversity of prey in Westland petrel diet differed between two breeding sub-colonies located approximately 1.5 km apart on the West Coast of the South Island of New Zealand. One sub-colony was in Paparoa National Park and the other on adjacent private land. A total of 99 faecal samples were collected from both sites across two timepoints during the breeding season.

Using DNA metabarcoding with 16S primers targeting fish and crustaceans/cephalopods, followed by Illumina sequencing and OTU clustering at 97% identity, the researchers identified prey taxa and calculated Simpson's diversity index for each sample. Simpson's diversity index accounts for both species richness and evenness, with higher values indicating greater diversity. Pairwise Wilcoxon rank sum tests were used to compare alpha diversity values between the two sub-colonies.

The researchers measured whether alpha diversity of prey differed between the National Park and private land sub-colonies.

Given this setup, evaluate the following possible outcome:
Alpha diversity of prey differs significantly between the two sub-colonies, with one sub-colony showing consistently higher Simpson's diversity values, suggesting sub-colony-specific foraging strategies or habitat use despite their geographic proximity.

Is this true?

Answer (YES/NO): NO